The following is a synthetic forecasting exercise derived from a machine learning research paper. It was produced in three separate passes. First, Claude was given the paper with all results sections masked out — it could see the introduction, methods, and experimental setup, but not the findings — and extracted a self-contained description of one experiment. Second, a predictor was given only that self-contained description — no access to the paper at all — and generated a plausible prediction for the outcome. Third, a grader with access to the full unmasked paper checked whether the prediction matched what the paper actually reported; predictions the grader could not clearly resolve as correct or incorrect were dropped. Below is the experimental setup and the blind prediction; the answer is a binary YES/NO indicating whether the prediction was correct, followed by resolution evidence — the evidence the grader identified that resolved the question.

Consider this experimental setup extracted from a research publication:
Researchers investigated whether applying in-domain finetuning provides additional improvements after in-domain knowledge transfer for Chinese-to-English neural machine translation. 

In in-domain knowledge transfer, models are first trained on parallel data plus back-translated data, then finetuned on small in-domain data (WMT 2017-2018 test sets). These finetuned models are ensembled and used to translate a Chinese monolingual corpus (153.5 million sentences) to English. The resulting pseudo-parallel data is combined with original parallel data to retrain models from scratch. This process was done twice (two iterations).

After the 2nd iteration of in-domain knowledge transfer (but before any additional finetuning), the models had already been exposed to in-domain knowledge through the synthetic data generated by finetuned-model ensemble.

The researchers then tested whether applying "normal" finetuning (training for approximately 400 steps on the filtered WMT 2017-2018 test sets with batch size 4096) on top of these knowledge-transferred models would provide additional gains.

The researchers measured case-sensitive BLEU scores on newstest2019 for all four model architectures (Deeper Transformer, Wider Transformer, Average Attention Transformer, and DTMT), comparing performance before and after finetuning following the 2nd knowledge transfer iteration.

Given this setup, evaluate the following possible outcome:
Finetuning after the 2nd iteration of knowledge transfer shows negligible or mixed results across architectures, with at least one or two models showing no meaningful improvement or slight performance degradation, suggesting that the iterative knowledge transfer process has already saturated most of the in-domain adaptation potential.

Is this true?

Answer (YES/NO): NO